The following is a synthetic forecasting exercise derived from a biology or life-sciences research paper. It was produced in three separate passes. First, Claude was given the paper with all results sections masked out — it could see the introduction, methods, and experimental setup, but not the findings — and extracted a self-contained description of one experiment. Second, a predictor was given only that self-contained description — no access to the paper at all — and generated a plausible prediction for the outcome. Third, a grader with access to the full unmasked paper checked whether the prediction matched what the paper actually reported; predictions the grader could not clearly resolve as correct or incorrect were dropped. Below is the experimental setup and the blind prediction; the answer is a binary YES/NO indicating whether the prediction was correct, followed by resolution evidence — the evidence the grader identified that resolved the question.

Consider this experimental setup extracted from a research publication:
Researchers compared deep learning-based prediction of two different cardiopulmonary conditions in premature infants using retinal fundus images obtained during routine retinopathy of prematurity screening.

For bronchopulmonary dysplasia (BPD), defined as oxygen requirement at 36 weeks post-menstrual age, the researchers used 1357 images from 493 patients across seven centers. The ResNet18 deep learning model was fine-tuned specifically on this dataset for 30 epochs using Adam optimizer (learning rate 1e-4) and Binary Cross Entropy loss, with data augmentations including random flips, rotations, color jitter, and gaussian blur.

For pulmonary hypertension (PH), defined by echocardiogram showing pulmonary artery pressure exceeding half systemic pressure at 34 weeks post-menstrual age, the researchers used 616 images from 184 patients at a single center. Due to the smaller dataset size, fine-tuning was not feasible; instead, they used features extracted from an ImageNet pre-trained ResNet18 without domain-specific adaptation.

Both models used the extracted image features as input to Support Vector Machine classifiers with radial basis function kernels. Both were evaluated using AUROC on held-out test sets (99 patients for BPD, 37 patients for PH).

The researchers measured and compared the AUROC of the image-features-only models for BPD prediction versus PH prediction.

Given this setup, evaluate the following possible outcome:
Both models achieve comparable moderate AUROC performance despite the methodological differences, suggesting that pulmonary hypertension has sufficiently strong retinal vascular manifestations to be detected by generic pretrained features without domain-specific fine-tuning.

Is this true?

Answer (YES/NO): NO